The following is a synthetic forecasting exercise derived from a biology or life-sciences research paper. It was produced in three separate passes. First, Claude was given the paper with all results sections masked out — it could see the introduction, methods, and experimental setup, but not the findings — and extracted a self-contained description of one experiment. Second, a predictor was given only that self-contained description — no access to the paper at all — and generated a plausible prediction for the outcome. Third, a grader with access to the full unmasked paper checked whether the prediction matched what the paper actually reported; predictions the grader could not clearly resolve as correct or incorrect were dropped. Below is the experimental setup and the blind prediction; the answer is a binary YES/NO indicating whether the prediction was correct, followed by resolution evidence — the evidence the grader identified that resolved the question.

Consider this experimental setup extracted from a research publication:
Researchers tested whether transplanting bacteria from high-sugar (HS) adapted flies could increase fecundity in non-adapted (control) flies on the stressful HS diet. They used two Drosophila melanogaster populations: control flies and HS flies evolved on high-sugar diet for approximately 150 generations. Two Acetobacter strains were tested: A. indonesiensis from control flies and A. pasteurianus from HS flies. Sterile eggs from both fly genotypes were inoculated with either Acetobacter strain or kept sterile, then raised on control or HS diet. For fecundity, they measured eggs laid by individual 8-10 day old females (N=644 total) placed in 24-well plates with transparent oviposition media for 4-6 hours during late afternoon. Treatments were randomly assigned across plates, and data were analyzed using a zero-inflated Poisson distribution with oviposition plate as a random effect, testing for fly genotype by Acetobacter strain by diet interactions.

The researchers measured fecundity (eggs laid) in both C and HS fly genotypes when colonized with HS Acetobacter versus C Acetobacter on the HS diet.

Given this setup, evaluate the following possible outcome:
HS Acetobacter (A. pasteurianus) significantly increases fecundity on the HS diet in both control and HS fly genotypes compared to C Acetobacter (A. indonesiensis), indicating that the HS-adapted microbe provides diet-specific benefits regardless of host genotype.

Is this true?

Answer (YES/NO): NO